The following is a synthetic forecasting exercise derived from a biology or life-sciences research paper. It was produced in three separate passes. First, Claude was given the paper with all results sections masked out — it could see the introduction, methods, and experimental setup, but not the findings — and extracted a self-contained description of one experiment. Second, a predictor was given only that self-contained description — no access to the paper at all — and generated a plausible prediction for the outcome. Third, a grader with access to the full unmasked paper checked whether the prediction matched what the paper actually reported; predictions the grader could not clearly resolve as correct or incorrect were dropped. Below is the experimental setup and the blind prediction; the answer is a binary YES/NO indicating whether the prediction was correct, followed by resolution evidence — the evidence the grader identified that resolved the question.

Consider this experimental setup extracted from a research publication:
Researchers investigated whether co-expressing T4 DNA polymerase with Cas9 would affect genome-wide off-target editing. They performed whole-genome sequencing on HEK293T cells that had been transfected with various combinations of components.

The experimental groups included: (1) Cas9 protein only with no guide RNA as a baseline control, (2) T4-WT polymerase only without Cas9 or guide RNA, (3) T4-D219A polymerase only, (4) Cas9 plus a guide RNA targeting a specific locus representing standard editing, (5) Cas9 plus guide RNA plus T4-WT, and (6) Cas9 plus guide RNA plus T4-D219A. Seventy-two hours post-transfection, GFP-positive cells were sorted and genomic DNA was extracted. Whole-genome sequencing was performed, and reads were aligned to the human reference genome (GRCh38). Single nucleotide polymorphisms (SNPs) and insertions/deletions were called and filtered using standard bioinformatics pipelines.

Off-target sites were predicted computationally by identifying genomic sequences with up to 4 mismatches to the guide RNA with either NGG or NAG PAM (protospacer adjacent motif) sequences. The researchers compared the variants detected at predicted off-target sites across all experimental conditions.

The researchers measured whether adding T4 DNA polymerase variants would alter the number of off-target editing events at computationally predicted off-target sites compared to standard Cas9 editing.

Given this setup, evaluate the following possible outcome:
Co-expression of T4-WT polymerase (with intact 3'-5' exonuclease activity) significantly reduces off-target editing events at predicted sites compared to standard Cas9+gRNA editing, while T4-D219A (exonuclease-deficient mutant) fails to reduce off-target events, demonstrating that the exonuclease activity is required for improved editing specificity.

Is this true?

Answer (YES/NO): NO